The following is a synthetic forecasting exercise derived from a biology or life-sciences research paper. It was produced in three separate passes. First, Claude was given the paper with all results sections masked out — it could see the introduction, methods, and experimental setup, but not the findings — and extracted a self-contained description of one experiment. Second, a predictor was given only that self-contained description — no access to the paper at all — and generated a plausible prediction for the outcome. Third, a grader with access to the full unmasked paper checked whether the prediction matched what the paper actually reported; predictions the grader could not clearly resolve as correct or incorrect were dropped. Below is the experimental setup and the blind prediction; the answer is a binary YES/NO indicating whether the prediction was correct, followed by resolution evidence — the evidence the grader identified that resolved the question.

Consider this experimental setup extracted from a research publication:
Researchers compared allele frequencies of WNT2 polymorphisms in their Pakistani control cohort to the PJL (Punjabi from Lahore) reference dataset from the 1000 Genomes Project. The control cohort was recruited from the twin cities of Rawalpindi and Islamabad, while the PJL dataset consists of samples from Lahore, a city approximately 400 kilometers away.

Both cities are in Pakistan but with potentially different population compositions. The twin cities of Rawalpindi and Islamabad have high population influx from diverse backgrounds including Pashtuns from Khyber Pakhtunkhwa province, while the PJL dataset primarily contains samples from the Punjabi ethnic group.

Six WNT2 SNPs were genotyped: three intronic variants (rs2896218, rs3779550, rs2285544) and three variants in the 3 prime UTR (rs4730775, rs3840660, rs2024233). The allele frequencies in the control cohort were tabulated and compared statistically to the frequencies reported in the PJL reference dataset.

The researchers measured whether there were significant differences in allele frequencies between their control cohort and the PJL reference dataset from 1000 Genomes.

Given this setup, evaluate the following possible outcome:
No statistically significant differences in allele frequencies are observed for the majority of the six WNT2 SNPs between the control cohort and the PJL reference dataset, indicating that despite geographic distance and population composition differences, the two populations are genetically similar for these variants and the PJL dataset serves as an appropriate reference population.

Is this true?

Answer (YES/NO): NO